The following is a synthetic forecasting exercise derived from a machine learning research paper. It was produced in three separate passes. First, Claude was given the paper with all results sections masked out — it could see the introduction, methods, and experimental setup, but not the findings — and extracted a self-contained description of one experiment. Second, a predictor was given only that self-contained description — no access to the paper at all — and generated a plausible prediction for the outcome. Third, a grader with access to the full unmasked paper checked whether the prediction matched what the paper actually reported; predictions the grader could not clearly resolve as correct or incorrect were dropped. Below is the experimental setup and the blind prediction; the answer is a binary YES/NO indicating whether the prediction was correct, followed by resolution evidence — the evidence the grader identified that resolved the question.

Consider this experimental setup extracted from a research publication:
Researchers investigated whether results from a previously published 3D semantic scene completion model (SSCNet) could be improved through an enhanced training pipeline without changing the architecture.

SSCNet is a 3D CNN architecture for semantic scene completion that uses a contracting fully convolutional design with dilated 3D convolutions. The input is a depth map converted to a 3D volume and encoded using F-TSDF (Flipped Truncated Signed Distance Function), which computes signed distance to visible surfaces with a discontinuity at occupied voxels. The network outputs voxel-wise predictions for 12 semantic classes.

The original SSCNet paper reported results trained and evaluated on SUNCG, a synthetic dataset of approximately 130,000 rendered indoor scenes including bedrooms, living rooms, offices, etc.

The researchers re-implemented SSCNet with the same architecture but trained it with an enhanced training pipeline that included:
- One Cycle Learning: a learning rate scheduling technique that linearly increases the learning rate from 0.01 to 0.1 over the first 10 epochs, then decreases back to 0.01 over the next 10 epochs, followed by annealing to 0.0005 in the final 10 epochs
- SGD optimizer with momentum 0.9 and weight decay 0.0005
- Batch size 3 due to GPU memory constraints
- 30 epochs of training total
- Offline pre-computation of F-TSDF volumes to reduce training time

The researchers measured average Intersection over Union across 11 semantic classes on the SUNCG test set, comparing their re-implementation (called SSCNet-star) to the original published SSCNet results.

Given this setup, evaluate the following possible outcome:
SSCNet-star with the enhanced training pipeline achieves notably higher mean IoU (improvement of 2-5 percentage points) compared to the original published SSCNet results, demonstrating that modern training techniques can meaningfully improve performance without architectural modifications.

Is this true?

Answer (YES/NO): NO